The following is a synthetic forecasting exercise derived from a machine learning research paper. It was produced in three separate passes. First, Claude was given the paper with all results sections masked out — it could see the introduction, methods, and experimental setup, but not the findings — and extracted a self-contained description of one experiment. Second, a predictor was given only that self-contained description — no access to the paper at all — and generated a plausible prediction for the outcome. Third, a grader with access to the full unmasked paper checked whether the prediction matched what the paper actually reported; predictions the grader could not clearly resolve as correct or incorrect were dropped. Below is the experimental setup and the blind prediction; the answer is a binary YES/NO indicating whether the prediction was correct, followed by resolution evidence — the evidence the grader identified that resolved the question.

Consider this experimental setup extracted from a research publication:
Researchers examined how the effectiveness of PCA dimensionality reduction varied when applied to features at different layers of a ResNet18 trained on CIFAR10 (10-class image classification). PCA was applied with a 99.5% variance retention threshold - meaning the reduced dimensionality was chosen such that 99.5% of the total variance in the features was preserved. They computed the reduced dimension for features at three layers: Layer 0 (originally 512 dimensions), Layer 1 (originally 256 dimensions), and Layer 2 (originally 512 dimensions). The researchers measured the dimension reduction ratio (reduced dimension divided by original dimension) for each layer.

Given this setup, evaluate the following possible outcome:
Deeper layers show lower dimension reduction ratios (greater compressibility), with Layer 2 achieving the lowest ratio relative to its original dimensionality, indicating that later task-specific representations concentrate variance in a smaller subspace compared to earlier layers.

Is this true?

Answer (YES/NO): NO